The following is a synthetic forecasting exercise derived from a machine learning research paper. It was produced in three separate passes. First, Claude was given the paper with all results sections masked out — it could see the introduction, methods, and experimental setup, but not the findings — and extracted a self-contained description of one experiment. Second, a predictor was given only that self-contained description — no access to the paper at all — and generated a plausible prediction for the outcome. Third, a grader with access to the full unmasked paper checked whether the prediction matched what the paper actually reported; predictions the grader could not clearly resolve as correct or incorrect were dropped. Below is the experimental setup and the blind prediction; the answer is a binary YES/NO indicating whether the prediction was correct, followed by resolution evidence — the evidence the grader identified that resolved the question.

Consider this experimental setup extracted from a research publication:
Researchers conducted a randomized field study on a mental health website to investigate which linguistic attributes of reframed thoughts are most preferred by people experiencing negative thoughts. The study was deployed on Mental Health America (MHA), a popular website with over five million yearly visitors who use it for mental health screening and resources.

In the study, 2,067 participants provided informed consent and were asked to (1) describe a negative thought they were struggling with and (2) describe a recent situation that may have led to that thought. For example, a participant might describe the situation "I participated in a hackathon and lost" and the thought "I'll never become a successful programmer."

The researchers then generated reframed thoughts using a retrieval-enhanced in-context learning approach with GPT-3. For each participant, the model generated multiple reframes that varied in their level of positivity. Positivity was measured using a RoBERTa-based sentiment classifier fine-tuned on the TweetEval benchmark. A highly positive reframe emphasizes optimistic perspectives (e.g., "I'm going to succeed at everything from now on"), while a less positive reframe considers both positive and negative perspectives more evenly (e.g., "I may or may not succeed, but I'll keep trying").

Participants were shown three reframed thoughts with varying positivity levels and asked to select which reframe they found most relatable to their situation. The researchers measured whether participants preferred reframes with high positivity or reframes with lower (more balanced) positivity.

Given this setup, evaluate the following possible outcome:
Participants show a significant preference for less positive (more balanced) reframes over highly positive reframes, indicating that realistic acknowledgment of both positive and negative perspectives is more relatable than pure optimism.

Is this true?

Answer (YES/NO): YES